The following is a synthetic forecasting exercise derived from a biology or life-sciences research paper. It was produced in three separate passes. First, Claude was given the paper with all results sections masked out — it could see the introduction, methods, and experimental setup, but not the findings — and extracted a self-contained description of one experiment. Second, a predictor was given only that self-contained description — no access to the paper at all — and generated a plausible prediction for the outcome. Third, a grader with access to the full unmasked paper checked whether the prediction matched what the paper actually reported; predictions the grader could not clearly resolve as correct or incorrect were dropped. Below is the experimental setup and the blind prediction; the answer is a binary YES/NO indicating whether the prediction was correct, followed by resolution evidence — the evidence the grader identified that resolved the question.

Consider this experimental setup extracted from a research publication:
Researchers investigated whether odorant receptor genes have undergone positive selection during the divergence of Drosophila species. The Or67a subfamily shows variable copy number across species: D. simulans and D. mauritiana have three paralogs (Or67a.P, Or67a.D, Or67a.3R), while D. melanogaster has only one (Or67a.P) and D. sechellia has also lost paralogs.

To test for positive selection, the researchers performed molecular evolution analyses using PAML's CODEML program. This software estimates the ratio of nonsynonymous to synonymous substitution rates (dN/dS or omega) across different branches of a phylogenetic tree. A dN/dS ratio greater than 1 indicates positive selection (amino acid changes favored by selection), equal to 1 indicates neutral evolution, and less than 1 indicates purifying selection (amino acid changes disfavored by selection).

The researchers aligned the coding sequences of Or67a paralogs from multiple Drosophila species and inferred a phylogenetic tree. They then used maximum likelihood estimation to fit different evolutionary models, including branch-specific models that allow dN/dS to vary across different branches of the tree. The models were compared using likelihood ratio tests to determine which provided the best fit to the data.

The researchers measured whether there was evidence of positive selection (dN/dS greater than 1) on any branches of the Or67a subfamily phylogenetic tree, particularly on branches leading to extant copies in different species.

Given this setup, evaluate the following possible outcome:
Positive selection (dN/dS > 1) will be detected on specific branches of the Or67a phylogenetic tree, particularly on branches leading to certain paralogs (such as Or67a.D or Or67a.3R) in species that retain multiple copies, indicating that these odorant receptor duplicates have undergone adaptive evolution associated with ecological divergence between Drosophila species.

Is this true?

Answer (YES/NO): NO